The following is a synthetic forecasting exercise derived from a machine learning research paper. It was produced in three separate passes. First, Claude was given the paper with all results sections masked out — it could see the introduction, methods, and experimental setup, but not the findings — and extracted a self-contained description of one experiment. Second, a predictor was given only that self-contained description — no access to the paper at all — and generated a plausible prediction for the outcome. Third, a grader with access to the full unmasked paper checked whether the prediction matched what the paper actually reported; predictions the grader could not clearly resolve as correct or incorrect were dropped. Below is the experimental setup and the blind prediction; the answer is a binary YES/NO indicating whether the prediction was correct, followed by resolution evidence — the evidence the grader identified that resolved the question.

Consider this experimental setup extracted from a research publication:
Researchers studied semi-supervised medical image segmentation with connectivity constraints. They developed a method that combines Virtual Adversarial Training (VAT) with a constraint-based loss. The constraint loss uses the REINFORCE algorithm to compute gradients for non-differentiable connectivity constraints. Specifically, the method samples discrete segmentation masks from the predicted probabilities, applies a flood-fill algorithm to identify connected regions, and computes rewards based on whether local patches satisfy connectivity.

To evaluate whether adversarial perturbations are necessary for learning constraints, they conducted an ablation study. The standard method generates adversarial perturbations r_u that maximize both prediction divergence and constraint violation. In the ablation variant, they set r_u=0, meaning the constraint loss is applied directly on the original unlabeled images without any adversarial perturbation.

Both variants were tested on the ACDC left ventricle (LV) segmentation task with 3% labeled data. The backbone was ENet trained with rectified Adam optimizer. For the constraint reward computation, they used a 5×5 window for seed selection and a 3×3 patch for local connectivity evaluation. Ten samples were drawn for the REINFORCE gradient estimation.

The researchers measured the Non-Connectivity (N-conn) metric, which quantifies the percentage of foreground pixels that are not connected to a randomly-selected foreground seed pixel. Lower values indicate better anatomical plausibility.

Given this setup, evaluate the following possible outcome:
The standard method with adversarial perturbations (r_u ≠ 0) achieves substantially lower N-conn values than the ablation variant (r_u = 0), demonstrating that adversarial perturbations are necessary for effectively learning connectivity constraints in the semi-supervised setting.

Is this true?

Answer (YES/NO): YES